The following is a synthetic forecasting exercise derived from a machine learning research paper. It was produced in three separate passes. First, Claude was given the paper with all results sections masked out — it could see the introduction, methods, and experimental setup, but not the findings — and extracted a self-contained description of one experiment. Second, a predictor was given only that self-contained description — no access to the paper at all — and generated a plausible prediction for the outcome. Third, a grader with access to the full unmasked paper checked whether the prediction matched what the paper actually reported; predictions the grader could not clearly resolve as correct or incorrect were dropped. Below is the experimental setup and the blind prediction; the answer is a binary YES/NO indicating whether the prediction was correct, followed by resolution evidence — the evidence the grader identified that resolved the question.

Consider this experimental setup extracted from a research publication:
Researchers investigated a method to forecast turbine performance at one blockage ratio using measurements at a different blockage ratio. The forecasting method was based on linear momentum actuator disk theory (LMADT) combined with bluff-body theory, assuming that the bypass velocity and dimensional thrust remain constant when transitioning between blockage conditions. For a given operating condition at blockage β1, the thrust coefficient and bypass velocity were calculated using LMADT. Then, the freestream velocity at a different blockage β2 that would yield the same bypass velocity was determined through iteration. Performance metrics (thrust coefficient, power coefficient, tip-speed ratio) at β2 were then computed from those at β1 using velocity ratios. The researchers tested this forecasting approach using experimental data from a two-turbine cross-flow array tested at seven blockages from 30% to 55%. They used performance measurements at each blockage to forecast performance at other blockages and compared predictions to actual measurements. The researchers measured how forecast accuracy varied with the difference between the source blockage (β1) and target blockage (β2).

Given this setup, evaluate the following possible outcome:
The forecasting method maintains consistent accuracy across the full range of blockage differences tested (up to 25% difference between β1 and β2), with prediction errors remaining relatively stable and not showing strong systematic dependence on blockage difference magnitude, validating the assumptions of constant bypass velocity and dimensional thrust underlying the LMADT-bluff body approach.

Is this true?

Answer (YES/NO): NO